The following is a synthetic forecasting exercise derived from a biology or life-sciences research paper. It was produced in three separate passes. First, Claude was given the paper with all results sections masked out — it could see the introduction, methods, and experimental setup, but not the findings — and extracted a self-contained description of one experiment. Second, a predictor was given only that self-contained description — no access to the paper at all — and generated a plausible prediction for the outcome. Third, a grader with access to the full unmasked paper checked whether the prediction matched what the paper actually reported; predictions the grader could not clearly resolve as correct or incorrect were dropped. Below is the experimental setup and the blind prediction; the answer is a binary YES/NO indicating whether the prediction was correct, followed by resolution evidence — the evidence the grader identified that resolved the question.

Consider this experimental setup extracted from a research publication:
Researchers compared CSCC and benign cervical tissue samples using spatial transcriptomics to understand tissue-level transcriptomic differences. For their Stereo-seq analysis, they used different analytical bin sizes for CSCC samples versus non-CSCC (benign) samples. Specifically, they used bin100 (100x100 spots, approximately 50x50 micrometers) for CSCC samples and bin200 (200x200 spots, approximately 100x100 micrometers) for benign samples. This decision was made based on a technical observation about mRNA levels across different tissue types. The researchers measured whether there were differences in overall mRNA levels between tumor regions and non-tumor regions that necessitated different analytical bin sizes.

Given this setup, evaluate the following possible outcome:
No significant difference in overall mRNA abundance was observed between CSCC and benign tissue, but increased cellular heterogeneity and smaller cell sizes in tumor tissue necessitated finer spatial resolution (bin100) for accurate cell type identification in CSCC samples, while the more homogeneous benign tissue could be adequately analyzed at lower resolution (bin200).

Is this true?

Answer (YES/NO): NO